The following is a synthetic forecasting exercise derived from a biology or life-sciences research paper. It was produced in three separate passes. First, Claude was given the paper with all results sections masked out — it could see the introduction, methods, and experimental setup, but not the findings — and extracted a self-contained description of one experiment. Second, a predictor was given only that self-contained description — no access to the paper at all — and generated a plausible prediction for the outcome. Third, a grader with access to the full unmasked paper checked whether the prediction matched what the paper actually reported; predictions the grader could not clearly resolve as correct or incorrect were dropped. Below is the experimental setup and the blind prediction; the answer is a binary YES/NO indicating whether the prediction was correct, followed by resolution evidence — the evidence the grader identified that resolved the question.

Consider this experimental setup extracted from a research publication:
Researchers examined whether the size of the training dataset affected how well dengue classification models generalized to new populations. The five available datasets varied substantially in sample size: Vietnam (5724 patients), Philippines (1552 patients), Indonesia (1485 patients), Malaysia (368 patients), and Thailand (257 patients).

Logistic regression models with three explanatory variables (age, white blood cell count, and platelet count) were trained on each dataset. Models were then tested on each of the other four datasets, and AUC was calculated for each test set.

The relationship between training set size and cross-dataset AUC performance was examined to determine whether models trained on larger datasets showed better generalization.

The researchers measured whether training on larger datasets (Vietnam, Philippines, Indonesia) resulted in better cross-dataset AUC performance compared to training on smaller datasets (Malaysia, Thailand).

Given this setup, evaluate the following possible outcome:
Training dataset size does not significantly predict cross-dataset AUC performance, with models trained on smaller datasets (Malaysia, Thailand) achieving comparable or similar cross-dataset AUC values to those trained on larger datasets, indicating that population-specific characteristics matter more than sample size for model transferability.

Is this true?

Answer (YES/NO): NO